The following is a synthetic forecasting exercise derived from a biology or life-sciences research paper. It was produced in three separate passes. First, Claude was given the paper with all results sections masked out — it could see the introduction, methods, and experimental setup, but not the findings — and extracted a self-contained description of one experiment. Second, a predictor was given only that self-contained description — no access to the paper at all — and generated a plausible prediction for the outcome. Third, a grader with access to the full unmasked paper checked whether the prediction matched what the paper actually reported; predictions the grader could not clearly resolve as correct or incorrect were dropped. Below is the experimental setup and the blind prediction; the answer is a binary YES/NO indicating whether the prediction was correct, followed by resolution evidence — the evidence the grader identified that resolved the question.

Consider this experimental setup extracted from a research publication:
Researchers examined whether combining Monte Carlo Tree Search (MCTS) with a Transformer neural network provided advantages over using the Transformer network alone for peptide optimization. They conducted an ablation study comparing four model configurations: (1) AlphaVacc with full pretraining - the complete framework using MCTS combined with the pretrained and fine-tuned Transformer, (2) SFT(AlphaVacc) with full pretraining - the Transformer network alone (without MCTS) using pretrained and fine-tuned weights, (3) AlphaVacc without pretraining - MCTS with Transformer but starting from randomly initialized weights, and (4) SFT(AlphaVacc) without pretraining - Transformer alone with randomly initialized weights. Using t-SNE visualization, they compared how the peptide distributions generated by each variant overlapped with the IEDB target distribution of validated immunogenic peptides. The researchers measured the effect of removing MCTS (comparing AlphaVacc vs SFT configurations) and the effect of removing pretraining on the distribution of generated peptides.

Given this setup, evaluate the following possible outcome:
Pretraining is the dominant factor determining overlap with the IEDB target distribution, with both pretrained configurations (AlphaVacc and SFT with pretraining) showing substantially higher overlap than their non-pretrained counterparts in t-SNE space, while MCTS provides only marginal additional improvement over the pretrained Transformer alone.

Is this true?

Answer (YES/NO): NO